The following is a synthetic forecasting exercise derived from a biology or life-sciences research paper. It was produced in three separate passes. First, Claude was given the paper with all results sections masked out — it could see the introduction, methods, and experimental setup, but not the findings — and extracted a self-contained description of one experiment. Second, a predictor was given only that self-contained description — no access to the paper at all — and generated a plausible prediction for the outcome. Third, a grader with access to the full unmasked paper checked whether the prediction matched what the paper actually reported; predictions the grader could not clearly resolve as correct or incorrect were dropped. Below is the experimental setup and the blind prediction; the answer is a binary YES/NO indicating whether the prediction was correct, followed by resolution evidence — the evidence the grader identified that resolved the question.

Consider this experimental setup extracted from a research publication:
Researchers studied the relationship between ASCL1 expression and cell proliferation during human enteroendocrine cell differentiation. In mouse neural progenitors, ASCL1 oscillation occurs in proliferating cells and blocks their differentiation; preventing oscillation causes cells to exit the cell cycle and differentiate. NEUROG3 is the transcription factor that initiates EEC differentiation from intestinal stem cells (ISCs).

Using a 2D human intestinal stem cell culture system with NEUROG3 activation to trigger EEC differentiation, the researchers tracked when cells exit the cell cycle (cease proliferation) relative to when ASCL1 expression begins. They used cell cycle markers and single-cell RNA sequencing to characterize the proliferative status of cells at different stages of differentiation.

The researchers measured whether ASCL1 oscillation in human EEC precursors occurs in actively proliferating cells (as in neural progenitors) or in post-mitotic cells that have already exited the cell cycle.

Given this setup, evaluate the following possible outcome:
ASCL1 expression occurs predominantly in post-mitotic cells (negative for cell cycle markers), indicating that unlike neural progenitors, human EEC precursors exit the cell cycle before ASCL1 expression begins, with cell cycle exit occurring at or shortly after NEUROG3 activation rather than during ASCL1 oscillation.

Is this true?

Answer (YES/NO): YES